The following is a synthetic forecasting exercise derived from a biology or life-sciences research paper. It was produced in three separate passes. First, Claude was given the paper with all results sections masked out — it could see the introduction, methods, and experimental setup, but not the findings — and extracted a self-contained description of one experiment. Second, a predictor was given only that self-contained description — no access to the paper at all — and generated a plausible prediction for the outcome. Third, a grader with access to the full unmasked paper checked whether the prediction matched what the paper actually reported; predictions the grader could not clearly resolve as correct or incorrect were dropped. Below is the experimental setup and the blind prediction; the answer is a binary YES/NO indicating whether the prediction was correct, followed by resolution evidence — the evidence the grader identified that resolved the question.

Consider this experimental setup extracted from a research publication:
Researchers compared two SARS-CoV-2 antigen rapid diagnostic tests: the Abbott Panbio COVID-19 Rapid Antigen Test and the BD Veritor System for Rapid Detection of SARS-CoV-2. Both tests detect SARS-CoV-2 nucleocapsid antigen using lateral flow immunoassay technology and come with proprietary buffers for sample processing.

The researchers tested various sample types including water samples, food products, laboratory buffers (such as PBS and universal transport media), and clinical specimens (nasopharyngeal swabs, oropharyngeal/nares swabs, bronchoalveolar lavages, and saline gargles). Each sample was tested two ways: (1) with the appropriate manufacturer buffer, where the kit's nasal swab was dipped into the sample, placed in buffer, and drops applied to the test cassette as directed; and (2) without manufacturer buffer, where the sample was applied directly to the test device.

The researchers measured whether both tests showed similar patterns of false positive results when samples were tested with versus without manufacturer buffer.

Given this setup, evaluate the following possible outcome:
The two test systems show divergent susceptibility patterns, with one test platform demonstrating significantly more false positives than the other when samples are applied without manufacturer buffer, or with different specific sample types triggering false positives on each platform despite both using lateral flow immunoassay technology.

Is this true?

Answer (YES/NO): YES